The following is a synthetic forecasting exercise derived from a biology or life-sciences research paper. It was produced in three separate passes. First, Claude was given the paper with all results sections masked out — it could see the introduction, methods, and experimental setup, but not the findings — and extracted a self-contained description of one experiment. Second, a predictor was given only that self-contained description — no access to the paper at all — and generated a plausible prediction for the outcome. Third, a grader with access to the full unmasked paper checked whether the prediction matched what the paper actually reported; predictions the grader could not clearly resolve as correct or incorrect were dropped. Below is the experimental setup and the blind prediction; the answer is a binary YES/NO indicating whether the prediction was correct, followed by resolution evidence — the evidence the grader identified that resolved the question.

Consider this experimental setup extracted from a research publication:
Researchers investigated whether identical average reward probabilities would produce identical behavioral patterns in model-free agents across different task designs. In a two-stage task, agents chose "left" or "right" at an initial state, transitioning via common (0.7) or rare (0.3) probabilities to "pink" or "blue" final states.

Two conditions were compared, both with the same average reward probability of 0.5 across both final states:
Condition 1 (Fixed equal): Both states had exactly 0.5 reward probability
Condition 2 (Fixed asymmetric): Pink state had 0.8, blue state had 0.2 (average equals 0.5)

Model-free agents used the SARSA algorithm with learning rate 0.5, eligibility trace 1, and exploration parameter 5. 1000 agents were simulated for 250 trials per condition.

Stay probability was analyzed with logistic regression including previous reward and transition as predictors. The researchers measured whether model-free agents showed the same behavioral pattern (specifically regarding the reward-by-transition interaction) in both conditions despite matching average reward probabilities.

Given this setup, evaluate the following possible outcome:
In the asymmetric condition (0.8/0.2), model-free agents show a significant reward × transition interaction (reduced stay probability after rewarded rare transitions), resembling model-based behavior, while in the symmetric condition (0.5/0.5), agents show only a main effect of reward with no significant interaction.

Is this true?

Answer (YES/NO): YES